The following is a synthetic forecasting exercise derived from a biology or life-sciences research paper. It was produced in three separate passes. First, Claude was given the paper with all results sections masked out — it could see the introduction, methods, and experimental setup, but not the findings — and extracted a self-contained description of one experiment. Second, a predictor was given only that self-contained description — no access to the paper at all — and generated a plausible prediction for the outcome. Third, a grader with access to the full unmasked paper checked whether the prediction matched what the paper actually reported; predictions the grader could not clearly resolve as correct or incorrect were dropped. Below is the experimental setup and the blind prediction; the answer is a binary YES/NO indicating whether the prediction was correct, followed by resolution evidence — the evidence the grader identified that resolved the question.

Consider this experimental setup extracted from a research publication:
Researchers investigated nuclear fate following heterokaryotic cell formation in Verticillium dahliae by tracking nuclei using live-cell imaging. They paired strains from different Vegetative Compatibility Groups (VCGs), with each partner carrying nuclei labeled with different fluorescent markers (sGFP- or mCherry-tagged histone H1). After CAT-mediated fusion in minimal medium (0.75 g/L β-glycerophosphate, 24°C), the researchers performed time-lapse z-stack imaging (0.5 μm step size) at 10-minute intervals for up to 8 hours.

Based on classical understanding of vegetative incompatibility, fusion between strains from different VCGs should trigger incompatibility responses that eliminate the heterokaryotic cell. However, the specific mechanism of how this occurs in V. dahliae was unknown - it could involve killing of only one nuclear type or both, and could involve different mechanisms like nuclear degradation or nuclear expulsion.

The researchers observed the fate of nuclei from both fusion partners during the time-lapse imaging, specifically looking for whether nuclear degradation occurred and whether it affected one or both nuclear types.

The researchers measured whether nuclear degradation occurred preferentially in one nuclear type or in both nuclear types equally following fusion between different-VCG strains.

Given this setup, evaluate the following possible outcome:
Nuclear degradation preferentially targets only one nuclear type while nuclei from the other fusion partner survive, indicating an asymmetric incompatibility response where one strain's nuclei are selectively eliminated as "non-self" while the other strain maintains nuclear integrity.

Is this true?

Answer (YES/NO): NO